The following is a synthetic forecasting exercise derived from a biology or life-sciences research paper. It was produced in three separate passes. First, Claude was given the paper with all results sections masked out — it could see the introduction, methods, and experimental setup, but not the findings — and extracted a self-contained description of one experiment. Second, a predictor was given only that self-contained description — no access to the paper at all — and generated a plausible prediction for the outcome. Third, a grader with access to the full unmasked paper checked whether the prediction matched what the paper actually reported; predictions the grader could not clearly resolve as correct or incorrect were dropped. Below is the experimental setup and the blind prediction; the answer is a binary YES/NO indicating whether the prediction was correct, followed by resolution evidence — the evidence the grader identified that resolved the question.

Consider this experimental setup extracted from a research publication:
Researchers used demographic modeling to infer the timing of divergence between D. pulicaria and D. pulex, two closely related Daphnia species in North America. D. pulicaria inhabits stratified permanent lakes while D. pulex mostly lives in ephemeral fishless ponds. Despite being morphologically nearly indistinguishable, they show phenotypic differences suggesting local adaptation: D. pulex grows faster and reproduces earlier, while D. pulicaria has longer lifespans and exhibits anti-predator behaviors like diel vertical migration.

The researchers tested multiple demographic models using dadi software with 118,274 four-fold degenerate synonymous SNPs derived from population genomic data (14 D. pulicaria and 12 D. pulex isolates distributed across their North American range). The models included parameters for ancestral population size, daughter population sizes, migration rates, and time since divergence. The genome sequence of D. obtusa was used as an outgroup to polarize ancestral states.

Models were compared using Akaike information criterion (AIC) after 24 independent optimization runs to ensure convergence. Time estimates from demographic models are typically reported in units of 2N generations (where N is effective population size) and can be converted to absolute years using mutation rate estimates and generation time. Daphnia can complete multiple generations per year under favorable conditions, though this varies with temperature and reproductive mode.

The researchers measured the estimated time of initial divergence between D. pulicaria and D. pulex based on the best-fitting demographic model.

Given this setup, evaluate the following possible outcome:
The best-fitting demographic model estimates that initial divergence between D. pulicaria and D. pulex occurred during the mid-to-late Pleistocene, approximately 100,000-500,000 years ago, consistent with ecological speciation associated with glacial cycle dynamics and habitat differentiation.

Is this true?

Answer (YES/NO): YES